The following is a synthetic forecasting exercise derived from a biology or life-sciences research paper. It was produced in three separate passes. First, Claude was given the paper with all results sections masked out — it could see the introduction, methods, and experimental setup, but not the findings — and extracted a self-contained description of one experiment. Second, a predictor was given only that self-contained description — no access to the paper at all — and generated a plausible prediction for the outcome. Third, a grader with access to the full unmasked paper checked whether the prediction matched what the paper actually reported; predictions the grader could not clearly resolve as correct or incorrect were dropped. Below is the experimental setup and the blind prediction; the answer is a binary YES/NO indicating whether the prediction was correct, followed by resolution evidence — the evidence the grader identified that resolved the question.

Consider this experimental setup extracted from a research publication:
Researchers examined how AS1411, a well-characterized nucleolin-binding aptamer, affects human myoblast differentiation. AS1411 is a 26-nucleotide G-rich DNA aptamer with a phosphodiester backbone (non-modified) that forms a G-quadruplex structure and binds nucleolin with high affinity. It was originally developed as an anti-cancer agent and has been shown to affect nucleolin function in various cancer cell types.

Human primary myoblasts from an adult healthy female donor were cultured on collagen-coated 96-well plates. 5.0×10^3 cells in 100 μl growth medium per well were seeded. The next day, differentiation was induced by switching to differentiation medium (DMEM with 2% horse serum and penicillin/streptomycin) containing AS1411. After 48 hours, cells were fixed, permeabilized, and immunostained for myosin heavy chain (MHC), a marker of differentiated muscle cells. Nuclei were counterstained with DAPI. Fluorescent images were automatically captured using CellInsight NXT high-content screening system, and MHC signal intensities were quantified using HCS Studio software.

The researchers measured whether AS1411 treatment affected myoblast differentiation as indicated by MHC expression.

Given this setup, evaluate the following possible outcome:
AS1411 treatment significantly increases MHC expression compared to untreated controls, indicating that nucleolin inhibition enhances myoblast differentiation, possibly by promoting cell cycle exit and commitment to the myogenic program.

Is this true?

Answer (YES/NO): YES